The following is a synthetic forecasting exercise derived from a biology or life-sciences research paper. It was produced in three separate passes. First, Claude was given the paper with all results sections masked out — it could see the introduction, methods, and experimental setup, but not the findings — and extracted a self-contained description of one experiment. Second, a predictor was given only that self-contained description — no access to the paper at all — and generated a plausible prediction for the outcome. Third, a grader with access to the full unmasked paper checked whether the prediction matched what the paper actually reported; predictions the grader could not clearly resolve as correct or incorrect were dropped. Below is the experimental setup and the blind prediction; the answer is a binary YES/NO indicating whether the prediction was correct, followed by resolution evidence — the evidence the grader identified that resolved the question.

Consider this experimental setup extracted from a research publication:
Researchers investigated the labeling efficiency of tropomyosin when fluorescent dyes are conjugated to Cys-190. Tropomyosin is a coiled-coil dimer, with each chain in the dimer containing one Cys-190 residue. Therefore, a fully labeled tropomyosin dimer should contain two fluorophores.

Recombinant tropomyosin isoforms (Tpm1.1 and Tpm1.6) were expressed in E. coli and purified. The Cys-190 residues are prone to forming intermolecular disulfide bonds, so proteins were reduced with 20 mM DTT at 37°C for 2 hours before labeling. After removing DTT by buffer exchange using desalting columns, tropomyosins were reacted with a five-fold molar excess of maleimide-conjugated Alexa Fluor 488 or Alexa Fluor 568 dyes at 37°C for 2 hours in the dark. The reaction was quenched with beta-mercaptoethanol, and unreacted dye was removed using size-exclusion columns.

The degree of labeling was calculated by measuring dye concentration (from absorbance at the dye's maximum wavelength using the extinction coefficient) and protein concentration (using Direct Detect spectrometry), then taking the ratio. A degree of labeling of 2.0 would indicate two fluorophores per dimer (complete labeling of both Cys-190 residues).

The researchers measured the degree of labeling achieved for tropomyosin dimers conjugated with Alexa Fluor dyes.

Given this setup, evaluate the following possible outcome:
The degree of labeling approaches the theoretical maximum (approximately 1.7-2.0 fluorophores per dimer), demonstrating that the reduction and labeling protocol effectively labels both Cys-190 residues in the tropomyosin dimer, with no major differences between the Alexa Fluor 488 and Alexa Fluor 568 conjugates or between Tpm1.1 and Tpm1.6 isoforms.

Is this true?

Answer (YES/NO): NO